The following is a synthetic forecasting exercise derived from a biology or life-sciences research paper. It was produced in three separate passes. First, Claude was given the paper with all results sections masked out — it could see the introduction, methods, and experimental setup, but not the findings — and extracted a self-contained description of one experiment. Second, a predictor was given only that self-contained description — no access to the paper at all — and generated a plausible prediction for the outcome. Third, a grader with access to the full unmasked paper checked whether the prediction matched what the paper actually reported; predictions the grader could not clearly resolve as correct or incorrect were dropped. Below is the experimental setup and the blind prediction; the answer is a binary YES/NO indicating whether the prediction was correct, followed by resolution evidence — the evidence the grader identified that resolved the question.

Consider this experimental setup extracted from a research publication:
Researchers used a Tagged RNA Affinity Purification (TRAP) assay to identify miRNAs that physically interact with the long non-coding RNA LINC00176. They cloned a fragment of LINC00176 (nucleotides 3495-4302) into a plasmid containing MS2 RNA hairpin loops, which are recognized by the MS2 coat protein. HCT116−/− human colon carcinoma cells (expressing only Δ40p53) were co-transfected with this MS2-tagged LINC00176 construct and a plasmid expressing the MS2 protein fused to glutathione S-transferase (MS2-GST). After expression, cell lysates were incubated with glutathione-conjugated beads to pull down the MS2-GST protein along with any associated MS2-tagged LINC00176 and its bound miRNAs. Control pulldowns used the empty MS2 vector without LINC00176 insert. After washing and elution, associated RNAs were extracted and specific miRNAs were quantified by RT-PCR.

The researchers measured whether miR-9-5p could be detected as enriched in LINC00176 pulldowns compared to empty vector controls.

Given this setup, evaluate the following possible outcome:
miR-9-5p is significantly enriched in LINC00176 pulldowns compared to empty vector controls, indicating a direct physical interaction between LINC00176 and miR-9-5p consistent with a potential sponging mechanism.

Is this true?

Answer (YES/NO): YES